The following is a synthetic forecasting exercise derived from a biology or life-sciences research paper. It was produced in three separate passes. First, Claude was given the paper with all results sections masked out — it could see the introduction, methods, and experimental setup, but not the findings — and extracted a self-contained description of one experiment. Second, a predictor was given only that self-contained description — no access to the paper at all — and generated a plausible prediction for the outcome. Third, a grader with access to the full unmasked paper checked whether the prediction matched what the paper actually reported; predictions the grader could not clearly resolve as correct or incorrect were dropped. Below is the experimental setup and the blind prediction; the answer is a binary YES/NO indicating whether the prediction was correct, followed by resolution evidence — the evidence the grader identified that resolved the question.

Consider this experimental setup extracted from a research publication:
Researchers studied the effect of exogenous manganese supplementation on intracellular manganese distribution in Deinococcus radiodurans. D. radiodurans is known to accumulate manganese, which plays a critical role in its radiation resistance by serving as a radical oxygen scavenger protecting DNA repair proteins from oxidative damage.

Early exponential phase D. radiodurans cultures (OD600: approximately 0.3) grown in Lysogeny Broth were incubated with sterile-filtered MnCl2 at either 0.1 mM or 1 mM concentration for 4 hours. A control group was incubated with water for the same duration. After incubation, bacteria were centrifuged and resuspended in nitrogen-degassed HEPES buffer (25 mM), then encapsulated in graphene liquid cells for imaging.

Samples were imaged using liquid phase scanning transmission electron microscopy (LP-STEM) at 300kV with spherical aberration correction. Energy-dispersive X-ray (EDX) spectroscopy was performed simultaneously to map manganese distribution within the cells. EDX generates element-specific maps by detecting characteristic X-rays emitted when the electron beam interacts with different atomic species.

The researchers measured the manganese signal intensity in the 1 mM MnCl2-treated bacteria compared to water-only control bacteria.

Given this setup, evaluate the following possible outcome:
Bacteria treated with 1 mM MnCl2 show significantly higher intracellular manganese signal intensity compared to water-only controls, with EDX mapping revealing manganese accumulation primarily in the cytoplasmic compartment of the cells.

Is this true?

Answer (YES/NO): NO